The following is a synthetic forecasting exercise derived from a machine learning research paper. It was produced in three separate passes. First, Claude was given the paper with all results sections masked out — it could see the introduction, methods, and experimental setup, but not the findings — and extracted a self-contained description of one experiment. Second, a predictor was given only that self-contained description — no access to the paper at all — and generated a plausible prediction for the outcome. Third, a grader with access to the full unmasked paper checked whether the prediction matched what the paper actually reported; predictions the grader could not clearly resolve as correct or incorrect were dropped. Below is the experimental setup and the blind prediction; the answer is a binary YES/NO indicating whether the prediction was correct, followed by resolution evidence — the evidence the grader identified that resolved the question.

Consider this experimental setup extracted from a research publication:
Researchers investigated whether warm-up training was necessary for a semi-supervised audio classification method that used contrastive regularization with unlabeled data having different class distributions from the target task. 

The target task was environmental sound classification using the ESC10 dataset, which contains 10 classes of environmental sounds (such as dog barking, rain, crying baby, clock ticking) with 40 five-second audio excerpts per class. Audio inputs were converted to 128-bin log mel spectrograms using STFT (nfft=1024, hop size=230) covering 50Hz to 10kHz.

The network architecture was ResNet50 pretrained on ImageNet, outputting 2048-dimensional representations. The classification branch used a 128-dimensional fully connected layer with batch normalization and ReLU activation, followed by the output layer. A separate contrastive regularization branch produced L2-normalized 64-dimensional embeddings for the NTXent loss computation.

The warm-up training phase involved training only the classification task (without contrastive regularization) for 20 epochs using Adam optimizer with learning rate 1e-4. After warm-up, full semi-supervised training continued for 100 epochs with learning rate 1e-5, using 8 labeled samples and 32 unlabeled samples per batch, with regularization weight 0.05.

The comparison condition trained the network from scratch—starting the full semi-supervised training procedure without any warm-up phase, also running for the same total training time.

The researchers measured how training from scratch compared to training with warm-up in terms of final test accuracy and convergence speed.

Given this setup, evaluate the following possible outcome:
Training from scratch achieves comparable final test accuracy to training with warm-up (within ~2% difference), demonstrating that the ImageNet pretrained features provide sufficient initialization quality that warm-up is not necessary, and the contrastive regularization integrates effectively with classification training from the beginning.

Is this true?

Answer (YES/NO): NO